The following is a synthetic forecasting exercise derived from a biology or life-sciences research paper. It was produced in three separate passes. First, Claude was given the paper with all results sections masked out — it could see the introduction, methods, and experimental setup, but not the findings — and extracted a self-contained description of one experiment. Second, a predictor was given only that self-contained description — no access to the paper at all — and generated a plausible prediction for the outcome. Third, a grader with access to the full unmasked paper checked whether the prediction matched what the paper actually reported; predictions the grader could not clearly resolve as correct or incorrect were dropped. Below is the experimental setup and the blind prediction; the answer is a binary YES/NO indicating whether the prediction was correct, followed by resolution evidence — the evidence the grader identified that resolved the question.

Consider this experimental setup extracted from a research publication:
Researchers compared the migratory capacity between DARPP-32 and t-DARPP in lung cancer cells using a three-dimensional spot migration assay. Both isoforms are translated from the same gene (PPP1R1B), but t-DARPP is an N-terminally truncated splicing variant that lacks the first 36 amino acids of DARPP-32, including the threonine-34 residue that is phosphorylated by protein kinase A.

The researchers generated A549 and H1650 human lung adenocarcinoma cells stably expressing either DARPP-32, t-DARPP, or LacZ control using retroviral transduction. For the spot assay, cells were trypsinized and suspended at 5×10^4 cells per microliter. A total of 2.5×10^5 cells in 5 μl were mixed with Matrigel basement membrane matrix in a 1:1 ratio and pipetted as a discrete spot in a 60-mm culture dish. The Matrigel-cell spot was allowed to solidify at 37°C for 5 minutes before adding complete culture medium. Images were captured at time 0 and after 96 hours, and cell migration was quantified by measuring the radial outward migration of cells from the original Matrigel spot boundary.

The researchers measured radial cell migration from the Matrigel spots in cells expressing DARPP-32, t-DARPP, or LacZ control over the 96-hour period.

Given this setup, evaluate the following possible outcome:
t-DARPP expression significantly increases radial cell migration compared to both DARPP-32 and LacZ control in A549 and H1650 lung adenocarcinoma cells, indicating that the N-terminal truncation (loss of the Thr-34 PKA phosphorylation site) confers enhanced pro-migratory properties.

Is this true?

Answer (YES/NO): NO